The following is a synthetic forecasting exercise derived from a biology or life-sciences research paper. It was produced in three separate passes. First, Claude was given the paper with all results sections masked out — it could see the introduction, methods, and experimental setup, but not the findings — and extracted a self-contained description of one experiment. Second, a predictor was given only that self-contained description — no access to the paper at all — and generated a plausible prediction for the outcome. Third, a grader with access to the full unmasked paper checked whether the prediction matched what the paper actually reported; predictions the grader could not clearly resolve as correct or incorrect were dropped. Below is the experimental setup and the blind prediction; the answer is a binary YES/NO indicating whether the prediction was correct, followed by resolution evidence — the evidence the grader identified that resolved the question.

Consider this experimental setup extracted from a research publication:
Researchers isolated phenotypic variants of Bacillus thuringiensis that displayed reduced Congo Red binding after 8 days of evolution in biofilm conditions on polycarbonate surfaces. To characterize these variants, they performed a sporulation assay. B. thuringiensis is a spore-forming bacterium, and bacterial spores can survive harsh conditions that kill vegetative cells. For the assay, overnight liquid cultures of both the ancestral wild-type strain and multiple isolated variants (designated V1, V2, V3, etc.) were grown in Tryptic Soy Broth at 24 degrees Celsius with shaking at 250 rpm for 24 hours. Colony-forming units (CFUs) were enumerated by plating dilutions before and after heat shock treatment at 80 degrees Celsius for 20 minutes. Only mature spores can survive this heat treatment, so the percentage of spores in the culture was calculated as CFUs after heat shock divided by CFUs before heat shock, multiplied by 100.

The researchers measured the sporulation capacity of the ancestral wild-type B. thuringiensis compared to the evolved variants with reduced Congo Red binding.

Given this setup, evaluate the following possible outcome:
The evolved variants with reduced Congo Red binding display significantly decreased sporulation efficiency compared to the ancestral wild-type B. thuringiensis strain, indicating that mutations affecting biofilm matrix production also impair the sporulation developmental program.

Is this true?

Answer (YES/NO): NO